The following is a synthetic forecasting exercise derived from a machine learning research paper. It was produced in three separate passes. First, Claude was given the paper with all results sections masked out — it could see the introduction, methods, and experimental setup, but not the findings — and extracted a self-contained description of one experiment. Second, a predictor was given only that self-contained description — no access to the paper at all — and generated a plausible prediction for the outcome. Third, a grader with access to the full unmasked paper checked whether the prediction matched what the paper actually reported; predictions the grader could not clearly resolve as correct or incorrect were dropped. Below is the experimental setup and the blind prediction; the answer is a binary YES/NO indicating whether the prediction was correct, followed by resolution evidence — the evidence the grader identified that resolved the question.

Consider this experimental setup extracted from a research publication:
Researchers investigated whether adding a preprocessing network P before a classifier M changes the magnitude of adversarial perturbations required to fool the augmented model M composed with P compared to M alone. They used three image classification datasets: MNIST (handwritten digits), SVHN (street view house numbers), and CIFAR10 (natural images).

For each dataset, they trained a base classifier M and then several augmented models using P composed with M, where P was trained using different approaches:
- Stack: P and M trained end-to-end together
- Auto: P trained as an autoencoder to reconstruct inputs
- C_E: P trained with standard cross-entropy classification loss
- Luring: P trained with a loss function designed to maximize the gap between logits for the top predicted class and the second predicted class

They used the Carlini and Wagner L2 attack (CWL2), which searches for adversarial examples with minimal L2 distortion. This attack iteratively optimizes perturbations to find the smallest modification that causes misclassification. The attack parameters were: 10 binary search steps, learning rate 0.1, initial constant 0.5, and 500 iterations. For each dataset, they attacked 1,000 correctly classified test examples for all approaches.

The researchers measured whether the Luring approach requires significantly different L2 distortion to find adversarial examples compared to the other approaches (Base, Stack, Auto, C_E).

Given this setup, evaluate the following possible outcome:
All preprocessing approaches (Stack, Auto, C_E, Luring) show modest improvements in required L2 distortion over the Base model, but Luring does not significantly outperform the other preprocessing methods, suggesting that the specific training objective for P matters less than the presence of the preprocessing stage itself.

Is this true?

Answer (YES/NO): NO